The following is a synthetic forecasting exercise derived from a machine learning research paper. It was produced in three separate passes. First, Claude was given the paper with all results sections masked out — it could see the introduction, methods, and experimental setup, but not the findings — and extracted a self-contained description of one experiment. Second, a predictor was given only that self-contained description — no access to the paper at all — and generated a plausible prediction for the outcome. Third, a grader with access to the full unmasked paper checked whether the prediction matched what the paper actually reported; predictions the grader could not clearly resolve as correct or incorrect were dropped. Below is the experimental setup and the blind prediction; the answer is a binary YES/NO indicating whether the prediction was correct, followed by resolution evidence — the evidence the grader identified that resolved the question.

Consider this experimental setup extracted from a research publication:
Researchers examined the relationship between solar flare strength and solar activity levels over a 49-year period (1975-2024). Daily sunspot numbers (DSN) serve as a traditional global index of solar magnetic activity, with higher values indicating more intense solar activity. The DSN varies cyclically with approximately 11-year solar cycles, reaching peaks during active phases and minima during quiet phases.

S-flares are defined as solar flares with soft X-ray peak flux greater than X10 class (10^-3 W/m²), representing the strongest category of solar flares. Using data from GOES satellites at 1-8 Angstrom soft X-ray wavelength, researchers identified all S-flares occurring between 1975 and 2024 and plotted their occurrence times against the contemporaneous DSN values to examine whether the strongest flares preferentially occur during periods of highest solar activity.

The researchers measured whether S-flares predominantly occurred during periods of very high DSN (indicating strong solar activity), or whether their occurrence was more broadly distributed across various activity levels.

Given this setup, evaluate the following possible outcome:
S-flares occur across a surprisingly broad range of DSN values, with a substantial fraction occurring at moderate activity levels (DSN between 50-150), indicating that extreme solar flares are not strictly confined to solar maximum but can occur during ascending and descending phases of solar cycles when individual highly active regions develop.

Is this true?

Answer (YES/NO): YES